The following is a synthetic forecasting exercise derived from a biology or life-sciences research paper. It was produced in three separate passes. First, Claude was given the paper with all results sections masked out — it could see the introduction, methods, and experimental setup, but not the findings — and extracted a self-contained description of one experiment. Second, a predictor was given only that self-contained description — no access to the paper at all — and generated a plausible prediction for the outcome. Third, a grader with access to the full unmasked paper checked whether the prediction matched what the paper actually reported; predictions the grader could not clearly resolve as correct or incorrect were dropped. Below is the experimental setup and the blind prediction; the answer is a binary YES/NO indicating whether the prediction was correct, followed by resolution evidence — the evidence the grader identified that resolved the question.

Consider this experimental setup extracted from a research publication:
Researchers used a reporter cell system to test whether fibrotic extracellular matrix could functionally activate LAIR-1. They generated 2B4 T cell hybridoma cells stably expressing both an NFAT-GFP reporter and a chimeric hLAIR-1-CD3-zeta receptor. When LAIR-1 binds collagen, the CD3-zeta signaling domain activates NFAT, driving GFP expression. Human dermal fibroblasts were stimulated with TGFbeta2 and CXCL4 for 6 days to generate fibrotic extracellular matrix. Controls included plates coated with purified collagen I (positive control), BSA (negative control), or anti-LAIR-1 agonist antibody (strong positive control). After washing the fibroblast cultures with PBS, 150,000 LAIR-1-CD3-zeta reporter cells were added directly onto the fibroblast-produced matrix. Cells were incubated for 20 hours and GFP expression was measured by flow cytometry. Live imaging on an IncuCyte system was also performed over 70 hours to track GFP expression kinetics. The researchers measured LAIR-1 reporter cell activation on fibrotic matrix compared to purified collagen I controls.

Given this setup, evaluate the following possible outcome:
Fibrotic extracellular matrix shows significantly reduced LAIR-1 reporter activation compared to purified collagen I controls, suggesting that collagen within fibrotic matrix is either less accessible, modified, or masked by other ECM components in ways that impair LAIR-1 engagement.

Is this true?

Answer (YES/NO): YES